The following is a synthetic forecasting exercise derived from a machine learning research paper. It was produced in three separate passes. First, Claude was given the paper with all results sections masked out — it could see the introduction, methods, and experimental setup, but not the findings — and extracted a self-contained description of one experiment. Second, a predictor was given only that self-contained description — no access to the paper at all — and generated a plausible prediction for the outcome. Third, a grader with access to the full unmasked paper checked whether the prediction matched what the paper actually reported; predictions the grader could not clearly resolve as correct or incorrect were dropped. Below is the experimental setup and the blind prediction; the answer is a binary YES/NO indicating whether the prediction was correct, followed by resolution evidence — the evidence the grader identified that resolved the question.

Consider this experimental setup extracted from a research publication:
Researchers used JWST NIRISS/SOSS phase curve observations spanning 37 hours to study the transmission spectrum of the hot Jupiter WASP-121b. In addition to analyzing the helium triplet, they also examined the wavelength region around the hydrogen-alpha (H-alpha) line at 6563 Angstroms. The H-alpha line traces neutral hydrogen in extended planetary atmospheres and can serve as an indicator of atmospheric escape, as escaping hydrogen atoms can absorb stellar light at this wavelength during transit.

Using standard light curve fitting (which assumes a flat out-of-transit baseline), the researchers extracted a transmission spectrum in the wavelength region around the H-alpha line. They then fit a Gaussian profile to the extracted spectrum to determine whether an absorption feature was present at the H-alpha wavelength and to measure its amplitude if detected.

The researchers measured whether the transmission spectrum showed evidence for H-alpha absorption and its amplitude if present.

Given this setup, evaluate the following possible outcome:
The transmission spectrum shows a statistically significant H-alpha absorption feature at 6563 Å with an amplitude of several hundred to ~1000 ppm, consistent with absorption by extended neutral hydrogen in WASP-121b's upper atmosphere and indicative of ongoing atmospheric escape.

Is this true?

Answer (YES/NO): NO